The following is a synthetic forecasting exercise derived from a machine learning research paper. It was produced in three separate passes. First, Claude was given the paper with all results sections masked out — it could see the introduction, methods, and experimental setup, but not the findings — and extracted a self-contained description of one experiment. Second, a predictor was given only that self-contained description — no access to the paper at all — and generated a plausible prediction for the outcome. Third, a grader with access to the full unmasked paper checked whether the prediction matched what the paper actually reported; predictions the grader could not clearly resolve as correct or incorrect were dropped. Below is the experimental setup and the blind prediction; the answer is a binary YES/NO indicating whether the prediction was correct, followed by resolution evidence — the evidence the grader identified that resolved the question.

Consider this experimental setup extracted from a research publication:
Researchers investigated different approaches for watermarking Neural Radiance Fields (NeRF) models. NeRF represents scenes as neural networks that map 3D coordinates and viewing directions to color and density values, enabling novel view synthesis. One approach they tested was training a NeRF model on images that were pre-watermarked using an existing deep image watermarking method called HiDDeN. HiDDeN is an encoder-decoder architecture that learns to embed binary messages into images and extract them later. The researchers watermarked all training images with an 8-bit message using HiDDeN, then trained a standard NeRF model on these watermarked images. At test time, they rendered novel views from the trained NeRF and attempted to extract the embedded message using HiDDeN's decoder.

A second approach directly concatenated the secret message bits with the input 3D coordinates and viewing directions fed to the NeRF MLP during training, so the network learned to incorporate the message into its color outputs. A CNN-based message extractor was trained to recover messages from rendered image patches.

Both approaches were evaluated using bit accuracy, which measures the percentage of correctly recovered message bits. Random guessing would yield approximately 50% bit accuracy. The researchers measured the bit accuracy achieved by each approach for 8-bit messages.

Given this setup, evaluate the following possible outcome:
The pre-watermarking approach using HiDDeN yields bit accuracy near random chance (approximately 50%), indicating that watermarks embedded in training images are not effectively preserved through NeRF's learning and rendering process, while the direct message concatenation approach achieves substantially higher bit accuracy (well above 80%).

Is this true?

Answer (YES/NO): NO